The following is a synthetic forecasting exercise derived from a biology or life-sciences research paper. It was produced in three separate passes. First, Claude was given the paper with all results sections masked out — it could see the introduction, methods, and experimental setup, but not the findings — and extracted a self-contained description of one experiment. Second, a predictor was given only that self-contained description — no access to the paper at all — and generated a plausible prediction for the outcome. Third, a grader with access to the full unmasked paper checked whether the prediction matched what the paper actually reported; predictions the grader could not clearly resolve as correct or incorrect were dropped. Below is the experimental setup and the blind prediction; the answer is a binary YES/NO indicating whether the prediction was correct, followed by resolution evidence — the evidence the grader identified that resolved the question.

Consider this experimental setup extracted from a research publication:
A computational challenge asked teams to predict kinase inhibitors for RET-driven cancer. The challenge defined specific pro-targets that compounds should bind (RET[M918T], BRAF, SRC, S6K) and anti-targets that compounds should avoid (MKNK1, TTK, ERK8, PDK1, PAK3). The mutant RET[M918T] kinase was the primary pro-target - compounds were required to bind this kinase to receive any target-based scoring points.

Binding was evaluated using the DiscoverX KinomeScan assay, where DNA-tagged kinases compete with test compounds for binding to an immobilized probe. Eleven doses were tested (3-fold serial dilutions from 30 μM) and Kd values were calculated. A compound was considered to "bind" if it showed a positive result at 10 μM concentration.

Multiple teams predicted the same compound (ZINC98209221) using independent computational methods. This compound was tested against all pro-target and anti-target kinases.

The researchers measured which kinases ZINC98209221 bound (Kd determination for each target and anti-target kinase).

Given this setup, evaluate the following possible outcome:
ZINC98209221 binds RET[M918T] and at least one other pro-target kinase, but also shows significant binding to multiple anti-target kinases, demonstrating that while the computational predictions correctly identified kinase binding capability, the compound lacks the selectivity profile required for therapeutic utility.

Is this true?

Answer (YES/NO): NO